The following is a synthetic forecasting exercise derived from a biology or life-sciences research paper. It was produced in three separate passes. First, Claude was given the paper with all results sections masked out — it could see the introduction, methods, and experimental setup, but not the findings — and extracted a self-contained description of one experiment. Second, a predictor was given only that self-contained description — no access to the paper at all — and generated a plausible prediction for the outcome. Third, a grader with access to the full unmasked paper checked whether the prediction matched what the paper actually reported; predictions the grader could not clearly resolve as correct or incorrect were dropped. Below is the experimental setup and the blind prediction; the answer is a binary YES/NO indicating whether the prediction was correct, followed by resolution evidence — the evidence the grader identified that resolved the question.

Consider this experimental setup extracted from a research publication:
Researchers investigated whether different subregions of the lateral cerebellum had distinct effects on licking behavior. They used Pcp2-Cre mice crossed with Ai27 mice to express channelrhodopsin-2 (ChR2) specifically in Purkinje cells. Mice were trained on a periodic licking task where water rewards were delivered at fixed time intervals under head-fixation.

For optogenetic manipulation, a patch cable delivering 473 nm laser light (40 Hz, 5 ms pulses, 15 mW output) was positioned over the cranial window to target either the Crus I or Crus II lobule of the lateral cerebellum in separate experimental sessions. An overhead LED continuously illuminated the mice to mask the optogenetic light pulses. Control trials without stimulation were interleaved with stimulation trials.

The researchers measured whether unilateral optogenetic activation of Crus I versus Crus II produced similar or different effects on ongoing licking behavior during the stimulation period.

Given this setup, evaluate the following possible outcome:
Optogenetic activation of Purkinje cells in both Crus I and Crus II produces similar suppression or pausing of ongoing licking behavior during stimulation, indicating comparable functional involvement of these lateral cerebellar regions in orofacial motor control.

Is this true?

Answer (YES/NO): YES